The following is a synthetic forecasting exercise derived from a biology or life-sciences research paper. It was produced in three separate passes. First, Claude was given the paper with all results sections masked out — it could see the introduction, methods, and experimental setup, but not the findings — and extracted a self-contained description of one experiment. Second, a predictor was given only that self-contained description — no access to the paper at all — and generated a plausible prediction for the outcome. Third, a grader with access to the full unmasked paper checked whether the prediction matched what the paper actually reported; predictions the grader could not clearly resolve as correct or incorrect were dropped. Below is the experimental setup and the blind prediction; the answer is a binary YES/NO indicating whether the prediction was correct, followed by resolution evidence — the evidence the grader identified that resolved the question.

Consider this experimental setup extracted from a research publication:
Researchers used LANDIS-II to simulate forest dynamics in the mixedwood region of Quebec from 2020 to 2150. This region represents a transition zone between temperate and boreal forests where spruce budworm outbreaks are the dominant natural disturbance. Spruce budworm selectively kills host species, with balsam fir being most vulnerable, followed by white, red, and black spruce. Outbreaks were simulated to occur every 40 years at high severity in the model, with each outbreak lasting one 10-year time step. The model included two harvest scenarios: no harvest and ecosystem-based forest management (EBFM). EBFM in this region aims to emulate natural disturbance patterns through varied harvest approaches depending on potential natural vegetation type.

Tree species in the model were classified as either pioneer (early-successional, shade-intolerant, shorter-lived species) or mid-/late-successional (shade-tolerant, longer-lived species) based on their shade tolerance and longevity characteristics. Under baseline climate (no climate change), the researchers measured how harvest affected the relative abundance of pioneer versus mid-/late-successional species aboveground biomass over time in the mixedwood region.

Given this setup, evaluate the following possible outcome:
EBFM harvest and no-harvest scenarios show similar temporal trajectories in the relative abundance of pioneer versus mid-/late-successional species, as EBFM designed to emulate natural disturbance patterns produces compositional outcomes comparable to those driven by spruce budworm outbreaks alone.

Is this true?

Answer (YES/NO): NO